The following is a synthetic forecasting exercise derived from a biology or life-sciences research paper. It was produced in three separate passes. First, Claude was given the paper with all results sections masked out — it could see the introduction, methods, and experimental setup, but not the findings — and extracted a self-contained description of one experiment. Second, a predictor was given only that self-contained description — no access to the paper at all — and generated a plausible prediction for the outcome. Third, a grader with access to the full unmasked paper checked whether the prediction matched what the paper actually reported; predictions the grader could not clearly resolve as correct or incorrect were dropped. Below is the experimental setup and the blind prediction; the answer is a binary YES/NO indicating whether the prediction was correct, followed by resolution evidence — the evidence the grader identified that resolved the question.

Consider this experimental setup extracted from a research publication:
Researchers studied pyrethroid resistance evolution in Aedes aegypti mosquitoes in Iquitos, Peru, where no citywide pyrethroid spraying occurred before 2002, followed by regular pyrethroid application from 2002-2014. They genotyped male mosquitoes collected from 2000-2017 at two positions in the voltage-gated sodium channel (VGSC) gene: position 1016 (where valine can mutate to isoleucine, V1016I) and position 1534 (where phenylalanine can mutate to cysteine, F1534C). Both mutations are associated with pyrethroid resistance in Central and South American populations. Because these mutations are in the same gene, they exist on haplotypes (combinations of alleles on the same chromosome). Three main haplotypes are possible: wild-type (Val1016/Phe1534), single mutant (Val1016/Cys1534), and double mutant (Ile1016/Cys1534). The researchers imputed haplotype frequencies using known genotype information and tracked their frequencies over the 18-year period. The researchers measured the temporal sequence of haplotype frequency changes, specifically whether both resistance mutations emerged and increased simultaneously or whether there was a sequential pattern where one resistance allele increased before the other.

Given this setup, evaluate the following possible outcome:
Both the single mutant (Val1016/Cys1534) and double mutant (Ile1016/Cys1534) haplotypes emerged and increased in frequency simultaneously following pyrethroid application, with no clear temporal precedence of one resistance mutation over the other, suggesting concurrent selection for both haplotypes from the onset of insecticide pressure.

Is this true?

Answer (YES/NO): NO